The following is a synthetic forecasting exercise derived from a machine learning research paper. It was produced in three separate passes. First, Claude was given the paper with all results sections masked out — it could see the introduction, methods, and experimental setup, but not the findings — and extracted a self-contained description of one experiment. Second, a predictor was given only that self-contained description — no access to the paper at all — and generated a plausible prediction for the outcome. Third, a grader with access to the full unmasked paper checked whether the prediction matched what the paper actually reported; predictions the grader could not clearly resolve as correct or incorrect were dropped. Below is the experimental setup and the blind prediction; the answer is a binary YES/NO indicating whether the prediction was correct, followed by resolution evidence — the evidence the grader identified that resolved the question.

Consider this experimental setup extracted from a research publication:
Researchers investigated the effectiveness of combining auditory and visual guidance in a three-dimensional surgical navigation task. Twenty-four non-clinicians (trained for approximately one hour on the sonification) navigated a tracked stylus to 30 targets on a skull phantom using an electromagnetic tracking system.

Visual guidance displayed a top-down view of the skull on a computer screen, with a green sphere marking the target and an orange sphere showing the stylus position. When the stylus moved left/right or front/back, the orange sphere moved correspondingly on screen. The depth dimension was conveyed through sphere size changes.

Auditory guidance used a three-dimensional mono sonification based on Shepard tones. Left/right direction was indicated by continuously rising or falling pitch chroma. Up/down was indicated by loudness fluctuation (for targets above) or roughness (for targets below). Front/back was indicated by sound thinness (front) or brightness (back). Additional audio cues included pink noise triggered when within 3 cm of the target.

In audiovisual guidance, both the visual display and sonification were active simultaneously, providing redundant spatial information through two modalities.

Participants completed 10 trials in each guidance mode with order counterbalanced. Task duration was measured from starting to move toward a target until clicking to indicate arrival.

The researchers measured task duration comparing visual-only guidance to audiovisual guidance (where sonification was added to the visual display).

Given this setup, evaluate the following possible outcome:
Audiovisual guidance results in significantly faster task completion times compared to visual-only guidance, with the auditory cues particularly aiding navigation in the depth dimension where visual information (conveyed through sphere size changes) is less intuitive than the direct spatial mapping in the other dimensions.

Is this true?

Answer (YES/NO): NO